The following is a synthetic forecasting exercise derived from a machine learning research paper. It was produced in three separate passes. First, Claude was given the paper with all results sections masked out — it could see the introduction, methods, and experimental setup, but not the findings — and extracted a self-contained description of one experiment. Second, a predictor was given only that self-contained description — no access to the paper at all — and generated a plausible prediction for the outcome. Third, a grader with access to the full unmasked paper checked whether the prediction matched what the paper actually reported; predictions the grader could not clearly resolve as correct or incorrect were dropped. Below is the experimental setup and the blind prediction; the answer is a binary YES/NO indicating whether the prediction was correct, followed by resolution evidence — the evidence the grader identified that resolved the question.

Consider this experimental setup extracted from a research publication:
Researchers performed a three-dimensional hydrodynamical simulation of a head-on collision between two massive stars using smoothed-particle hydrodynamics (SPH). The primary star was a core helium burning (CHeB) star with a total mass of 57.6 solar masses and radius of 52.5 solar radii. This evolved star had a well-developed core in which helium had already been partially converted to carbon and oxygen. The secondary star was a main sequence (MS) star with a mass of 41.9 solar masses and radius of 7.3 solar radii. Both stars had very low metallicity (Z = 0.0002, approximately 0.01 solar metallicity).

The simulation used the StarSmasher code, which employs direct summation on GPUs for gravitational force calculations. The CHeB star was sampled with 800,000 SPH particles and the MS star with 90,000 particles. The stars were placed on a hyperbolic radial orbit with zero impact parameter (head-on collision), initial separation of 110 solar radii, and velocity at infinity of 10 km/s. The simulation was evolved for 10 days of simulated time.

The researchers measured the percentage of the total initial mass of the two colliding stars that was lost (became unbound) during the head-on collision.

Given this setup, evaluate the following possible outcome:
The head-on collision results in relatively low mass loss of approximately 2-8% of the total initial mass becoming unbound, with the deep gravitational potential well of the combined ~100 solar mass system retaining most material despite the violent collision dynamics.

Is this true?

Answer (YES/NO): NO